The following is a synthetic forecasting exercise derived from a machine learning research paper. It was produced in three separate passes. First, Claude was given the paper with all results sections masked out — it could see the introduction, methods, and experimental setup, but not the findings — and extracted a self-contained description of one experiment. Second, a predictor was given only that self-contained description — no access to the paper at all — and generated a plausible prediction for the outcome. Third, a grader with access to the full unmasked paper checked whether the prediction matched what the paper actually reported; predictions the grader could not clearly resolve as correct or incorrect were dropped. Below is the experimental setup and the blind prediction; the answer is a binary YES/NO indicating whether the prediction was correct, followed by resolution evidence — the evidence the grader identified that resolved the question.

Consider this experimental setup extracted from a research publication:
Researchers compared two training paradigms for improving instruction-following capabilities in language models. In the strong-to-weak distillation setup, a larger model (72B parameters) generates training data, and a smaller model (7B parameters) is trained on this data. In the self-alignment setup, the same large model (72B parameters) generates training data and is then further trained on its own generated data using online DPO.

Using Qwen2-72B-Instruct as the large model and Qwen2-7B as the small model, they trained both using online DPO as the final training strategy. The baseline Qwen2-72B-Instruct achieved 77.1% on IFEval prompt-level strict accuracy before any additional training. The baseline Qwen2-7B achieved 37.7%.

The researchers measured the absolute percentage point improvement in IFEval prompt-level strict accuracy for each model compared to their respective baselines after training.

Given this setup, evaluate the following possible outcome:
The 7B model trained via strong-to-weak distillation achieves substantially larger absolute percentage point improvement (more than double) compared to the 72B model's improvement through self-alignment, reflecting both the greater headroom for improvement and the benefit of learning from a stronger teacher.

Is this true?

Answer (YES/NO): YES